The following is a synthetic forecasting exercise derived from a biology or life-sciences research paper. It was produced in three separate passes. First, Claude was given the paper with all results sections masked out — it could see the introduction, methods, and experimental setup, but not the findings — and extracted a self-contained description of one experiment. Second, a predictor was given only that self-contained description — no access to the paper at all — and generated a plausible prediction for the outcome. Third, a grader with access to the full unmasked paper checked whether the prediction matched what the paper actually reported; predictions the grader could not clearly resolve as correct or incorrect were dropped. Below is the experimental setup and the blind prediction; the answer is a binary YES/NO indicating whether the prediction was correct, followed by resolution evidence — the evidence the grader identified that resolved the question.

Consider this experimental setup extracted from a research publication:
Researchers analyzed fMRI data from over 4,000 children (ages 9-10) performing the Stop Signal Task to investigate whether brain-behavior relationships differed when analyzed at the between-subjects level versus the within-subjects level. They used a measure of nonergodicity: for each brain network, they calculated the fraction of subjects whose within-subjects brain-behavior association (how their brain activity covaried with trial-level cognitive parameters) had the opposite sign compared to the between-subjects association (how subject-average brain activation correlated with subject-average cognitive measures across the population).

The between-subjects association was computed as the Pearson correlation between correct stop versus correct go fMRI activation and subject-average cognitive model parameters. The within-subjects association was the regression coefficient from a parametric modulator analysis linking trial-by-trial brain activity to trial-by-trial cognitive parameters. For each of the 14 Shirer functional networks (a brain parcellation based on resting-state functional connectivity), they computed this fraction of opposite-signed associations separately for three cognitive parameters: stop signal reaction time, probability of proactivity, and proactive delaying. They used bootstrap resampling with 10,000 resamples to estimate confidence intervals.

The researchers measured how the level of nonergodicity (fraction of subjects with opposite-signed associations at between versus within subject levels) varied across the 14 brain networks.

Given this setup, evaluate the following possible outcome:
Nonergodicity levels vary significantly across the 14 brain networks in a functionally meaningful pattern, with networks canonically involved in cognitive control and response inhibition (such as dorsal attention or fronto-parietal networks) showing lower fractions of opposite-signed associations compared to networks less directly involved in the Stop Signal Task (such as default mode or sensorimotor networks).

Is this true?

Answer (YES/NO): NO